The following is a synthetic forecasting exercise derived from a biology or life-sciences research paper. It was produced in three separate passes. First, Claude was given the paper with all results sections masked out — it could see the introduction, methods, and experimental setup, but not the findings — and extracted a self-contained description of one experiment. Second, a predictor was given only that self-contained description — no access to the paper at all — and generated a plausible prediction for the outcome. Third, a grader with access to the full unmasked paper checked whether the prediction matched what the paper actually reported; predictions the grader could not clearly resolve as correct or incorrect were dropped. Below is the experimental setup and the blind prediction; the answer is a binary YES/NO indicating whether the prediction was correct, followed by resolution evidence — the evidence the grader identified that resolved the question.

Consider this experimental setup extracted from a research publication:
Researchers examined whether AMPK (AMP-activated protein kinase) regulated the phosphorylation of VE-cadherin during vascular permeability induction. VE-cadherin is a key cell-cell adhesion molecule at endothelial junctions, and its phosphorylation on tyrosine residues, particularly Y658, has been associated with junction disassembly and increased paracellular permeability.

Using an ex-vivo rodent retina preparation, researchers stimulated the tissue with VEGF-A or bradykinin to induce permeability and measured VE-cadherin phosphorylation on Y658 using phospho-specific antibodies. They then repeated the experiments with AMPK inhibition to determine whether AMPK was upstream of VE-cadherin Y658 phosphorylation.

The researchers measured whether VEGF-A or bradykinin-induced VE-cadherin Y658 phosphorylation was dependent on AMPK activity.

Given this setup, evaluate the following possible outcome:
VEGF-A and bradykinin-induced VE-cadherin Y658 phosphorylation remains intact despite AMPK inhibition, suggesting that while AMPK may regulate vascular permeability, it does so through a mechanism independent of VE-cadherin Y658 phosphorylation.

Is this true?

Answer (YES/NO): NO